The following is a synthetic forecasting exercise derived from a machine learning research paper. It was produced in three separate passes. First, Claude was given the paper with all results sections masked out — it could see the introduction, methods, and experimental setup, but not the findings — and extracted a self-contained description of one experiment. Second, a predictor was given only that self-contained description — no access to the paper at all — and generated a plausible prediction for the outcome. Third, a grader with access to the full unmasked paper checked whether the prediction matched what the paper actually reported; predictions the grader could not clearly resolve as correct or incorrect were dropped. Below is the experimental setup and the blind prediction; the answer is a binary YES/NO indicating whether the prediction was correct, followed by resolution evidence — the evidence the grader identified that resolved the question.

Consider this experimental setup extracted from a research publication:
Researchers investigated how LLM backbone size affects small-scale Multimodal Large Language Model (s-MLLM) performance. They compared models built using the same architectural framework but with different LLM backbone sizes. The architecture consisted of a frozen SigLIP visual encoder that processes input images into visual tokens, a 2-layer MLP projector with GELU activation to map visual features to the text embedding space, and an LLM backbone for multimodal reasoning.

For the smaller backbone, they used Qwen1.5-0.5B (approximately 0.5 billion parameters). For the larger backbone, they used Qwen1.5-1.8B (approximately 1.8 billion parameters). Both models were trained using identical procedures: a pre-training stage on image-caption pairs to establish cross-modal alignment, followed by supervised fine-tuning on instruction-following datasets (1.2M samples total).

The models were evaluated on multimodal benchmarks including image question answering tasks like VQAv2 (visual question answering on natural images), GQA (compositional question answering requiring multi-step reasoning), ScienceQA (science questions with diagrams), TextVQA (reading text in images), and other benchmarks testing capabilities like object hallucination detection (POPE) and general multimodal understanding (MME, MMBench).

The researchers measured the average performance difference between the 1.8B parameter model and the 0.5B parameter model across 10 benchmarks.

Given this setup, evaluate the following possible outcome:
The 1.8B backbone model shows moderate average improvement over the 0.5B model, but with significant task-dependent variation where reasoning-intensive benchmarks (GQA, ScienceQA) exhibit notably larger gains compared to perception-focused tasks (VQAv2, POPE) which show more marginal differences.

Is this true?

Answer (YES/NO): NO